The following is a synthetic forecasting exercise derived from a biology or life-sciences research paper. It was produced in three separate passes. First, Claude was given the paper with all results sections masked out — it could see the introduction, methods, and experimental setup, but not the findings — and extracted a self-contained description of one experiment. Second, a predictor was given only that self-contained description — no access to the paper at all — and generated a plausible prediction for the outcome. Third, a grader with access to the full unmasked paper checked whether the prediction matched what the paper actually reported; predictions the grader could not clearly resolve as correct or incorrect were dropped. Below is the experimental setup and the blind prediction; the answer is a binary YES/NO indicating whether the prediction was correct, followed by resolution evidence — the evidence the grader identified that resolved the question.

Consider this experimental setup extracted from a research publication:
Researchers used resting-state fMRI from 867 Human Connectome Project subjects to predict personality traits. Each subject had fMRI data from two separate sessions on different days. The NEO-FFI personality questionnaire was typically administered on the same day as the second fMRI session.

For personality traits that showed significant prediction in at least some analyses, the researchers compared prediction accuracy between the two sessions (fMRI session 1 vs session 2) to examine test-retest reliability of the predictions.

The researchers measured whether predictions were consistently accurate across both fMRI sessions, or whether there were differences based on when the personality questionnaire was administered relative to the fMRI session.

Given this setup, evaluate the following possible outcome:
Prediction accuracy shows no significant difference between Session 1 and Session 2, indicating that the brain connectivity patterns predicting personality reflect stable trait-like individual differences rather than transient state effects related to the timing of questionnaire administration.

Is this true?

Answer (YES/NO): NO